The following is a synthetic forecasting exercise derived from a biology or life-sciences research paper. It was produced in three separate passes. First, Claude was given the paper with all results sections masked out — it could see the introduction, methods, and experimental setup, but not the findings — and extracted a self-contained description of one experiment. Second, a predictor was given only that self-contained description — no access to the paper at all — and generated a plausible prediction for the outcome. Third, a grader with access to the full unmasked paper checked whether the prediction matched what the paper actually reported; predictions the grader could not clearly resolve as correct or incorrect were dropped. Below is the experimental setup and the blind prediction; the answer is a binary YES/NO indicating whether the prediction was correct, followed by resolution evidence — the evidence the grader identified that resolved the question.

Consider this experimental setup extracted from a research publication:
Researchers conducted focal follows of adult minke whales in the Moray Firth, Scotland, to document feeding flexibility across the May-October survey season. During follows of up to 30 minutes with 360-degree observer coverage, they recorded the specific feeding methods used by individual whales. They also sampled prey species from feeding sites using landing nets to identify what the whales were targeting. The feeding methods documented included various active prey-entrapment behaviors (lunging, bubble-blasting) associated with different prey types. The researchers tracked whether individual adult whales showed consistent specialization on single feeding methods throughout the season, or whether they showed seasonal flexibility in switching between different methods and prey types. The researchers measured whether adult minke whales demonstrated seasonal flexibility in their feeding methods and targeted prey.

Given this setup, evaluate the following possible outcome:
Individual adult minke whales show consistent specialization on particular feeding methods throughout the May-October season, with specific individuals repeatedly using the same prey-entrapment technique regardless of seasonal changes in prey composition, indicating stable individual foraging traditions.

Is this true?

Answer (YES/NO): YES